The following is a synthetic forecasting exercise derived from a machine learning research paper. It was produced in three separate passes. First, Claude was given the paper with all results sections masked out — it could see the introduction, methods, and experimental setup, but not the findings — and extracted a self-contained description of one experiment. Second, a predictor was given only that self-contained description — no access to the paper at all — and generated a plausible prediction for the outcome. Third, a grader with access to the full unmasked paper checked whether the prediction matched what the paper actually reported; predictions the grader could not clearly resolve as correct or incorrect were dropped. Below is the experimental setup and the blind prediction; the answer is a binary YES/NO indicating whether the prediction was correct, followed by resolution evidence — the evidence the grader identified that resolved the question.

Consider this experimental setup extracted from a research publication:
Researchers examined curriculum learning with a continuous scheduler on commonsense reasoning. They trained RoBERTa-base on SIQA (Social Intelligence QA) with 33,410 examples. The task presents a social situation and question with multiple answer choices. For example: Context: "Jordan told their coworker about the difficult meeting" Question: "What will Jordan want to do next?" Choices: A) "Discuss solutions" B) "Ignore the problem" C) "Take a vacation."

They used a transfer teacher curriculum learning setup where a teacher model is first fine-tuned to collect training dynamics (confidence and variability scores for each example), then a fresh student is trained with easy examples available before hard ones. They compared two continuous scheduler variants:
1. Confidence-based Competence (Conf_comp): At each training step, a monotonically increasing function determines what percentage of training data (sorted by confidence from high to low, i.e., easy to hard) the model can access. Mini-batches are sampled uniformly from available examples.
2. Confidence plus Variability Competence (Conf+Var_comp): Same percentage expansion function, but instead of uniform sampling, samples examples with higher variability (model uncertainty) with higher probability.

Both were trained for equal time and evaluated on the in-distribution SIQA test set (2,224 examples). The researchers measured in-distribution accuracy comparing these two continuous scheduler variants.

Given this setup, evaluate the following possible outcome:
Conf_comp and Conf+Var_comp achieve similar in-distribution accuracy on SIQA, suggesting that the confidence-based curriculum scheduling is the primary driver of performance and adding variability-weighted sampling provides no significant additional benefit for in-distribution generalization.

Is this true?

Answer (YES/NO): YES